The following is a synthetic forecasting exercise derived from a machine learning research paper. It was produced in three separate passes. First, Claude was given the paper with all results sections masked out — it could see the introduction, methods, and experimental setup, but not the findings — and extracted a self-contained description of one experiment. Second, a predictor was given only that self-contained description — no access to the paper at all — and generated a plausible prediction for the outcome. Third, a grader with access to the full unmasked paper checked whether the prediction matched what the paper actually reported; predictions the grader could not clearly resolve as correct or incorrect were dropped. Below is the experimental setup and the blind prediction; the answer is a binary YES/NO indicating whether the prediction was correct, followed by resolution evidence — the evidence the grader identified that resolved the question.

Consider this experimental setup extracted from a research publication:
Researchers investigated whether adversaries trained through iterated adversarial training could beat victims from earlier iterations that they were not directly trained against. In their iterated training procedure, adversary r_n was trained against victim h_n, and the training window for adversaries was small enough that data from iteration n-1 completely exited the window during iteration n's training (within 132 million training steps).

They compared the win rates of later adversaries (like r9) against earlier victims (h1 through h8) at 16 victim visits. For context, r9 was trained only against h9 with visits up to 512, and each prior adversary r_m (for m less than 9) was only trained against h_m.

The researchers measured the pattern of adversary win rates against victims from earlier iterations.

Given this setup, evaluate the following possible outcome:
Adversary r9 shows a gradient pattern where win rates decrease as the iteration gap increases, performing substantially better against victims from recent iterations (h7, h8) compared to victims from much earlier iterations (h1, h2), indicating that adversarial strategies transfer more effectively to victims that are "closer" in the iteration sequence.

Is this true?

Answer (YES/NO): NO